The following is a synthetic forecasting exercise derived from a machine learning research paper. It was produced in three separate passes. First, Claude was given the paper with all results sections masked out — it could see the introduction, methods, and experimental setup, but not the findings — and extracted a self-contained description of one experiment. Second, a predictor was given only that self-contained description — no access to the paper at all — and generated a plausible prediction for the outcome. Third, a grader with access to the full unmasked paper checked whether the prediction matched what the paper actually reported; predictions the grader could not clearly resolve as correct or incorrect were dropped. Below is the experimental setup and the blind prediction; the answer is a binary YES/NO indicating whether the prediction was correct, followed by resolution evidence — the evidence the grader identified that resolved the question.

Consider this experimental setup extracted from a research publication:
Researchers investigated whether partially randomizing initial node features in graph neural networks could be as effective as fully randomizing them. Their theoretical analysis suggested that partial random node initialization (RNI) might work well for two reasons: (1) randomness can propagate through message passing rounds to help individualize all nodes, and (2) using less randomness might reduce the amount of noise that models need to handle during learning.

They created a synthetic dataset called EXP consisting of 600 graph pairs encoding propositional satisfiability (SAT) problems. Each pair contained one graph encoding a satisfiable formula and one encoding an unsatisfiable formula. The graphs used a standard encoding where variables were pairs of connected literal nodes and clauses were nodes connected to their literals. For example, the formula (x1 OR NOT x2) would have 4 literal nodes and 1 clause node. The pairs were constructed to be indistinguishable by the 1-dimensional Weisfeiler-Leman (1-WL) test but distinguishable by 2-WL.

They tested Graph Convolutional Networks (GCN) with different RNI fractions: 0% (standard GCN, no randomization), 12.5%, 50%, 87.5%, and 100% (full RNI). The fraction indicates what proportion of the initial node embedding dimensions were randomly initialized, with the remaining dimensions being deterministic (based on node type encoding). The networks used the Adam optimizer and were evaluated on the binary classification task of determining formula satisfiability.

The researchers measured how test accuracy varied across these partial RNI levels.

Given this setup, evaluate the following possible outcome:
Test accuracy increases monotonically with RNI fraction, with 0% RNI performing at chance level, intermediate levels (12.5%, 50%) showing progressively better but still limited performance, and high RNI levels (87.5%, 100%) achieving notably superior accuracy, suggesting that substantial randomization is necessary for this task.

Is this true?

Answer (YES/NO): NO